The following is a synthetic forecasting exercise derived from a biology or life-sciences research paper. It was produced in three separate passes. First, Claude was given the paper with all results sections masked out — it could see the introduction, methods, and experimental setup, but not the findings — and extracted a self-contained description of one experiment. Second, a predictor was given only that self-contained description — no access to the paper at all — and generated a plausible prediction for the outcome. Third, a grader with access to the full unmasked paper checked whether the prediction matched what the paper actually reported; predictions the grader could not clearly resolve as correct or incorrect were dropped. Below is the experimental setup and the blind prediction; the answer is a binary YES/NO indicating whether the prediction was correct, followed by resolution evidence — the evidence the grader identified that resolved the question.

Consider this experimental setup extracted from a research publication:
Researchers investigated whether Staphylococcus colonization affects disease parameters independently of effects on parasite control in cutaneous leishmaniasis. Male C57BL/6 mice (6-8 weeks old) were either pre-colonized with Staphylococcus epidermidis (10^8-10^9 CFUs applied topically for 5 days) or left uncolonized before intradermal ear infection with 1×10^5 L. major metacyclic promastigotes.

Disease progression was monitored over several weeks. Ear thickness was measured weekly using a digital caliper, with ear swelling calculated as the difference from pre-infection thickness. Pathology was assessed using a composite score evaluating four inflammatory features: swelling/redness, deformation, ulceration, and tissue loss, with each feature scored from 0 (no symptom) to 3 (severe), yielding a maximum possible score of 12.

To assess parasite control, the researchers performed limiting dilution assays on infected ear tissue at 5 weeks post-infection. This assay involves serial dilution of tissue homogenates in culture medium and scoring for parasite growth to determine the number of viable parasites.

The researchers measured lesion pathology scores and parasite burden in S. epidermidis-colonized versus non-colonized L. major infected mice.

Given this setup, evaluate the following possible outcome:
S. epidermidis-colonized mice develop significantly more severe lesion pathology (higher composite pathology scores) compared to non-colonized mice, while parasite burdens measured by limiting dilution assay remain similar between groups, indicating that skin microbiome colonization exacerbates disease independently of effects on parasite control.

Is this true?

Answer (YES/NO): YES